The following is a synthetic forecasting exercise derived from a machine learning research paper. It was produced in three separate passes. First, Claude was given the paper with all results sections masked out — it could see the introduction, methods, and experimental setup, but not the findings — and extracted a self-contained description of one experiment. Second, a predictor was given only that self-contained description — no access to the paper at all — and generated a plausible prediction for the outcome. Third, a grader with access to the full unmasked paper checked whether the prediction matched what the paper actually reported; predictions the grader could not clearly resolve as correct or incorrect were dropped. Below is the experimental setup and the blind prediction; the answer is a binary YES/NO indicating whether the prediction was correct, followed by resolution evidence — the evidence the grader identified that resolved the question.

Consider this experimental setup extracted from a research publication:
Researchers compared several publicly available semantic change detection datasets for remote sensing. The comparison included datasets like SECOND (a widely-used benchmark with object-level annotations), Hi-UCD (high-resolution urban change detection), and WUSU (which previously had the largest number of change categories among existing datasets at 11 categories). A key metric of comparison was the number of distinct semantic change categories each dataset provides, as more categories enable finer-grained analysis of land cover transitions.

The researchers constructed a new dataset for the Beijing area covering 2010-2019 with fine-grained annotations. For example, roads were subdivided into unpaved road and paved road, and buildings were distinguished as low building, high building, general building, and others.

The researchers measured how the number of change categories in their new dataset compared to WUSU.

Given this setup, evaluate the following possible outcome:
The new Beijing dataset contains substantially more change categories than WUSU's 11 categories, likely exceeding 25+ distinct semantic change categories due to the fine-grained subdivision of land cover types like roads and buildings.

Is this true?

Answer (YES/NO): NO